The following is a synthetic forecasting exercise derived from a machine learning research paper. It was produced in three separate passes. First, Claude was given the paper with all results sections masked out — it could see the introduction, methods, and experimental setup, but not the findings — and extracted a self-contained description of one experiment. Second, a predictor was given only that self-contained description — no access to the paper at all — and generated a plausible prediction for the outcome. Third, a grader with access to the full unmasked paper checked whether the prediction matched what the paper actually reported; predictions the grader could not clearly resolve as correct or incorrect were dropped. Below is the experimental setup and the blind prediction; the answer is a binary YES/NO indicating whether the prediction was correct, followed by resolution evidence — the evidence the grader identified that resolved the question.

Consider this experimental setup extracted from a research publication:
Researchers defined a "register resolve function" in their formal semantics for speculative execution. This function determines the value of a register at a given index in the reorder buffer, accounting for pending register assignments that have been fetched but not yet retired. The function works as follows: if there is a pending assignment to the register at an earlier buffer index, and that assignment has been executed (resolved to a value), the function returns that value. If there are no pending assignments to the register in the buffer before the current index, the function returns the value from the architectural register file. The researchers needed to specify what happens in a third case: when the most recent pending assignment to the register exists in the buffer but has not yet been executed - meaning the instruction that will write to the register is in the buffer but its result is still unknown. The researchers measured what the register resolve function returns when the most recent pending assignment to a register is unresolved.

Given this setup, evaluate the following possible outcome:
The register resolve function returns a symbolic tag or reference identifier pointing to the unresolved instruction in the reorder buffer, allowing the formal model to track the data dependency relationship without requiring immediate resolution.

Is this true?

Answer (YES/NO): NO